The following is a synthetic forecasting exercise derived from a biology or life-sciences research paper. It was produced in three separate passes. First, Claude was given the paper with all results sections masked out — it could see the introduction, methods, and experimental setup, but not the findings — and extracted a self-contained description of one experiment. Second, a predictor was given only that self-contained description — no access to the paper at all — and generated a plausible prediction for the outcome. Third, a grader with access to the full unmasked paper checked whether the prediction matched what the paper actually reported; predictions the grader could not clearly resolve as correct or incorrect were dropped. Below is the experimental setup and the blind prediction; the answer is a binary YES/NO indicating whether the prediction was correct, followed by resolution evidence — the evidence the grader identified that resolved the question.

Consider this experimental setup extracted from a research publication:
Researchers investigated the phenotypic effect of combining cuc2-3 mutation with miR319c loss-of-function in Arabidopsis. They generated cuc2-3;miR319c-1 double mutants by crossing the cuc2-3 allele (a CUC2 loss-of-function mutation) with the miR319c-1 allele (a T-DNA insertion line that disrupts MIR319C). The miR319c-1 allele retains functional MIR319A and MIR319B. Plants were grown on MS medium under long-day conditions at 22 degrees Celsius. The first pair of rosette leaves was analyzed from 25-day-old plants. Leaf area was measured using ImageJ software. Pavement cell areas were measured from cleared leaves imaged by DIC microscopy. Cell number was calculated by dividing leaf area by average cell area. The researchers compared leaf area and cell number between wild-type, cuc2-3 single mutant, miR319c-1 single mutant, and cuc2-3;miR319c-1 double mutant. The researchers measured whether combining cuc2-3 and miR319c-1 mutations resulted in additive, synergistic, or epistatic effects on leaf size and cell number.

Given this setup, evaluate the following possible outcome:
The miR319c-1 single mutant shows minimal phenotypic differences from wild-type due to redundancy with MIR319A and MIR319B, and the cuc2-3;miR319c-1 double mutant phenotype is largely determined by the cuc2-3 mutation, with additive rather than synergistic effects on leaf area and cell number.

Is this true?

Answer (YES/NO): NO